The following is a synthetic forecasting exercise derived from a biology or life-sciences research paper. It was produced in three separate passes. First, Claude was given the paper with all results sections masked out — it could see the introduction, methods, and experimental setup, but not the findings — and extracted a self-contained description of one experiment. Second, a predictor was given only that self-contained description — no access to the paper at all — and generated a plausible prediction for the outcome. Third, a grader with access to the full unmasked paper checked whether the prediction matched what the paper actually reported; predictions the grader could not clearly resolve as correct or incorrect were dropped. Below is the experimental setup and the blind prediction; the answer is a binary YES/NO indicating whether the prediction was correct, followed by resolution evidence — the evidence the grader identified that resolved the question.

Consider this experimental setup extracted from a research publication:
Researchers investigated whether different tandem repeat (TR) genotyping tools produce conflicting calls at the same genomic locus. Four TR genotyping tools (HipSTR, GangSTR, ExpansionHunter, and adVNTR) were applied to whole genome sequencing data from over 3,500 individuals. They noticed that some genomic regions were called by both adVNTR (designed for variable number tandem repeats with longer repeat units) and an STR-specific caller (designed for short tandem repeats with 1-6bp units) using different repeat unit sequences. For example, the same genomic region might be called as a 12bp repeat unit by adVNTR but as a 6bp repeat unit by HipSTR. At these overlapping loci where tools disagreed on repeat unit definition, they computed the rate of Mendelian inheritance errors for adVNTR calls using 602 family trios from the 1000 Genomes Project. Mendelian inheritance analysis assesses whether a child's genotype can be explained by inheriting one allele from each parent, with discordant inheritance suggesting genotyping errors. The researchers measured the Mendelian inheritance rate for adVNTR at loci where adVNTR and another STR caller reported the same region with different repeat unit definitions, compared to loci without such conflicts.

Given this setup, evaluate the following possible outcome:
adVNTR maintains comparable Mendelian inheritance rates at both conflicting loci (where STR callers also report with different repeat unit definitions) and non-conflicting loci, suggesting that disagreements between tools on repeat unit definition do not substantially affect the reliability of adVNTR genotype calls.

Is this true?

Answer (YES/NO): NO